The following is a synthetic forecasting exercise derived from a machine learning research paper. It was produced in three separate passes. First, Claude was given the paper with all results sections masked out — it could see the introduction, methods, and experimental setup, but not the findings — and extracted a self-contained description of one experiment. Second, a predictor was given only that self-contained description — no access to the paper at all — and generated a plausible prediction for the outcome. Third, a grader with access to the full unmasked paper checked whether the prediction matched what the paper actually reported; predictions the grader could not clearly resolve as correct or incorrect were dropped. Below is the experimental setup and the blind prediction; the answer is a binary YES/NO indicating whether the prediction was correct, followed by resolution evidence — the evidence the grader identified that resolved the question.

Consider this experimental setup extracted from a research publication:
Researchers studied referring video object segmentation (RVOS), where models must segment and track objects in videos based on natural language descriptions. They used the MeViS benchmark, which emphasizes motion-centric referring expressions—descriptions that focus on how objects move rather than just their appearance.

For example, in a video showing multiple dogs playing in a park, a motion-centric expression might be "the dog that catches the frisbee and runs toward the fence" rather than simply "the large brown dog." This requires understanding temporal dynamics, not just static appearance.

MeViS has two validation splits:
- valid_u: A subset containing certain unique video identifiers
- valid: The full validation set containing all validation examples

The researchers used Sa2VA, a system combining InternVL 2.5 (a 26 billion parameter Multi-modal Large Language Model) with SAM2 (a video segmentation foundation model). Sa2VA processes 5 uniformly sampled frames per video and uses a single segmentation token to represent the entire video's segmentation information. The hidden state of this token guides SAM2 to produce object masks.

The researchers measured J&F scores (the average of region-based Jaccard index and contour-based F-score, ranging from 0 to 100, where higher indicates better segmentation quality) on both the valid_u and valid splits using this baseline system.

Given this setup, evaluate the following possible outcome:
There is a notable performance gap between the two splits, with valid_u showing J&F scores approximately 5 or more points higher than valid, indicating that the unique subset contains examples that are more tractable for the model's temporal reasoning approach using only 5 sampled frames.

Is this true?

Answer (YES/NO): YES